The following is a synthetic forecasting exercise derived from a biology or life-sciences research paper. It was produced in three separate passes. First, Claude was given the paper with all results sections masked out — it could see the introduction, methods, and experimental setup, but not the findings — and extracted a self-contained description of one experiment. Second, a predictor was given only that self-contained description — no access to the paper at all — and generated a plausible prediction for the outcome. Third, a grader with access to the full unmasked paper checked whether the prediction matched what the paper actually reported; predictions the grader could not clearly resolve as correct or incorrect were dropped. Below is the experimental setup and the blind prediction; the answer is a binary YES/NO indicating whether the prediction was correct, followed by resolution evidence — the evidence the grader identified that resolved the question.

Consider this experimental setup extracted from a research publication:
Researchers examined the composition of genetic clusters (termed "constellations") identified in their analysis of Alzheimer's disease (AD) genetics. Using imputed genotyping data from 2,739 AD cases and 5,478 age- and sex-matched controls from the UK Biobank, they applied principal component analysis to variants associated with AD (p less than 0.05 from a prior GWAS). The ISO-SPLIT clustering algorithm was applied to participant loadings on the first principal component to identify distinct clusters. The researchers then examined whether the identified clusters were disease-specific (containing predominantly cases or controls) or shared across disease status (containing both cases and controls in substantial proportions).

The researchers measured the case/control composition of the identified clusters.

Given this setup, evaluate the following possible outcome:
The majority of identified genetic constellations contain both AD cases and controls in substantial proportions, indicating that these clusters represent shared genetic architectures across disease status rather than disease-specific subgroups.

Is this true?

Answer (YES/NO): YES